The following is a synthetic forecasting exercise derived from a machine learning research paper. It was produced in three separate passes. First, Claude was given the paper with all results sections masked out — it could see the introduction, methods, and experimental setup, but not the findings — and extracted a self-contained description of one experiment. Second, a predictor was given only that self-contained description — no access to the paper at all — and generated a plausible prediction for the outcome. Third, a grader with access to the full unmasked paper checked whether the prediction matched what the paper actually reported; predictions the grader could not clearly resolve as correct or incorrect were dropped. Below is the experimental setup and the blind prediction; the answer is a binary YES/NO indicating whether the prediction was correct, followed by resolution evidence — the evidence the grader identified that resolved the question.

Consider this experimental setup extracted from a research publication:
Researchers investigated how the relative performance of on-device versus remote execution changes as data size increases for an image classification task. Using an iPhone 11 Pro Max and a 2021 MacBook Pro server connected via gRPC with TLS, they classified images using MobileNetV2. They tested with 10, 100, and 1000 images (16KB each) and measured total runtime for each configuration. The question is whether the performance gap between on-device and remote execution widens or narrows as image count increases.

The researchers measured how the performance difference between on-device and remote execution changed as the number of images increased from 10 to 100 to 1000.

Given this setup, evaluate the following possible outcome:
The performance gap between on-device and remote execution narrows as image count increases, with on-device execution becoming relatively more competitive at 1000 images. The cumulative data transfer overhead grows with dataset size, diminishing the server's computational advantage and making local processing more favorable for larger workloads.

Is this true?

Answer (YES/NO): NO